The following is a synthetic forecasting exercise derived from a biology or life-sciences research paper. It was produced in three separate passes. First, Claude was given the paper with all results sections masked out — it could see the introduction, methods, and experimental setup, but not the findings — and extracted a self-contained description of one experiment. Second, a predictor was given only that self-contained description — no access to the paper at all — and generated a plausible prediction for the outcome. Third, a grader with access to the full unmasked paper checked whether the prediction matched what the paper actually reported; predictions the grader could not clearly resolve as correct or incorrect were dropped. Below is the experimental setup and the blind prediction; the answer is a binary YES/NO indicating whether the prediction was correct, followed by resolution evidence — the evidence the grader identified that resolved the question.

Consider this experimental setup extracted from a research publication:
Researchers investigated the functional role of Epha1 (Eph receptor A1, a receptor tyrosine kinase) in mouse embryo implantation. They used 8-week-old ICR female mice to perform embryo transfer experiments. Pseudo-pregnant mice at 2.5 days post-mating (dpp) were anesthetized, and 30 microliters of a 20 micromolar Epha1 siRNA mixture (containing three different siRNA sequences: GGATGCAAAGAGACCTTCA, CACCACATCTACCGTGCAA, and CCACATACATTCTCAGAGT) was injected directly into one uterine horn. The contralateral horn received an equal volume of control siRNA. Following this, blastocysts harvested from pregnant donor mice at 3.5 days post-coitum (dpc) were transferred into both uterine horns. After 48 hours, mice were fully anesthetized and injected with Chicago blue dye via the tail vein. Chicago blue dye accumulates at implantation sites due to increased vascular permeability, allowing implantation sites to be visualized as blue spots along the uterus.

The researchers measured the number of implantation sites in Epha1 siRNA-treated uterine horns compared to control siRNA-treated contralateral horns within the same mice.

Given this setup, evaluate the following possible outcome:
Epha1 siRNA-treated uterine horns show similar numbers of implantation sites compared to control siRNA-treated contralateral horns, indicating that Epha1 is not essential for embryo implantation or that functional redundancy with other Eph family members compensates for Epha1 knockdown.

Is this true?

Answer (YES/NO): NO